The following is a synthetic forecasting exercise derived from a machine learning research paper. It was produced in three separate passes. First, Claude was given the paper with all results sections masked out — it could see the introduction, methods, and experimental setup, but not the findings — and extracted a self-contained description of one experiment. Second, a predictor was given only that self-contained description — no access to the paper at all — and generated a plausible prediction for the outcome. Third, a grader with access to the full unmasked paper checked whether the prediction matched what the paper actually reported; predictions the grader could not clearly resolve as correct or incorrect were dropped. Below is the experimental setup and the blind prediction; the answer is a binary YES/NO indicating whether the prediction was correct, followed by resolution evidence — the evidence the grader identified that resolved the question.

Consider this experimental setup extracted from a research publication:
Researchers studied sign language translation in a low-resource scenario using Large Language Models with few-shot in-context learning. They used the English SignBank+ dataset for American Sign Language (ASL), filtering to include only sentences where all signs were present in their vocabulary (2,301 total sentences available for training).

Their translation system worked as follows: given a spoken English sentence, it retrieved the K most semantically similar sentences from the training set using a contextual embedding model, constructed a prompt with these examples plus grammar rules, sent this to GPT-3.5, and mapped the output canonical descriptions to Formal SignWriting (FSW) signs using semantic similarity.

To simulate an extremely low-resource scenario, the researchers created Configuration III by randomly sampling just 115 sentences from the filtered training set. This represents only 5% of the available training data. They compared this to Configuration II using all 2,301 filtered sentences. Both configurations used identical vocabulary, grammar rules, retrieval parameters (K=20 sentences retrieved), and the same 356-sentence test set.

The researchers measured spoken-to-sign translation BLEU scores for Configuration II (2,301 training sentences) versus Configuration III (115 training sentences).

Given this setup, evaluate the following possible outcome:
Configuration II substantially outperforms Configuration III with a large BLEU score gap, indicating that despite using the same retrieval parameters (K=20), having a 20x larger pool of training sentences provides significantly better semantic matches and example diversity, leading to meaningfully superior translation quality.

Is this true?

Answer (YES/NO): NO